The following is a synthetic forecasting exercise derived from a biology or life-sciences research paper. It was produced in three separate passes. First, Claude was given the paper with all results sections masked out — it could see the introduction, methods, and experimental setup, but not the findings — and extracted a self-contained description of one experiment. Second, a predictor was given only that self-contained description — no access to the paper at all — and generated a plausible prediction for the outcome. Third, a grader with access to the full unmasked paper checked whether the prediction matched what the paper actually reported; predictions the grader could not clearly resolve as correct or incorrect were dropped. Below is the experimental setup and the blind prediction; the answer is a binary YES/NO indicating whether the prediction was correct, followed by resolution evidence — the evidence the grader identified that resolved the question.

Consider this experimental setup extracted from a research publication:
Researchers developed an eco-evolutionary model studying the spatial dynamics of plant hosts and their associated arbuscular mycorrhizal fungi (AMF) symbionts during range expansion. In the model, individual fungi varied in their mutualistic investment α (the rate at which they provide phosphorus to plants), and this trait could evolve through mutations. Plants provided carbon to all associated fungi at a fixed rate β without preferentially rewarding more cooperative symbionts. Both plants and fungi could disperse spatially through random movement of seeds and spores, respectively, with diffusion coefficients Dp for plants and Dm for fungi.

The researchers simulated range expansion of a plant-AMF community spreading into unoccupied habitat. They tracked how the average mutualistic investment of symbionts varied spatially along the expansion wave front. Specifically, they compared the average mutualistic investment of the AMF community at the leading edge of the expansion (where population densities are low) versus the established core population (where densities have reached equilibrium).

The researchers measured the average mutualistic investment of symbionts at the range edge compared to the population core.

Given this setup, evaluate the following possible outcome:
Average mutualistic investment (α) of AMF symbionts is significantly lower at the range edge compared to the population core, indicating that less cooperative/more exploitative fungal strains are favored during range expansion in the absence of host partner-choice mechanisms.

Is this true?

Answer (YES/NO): NO